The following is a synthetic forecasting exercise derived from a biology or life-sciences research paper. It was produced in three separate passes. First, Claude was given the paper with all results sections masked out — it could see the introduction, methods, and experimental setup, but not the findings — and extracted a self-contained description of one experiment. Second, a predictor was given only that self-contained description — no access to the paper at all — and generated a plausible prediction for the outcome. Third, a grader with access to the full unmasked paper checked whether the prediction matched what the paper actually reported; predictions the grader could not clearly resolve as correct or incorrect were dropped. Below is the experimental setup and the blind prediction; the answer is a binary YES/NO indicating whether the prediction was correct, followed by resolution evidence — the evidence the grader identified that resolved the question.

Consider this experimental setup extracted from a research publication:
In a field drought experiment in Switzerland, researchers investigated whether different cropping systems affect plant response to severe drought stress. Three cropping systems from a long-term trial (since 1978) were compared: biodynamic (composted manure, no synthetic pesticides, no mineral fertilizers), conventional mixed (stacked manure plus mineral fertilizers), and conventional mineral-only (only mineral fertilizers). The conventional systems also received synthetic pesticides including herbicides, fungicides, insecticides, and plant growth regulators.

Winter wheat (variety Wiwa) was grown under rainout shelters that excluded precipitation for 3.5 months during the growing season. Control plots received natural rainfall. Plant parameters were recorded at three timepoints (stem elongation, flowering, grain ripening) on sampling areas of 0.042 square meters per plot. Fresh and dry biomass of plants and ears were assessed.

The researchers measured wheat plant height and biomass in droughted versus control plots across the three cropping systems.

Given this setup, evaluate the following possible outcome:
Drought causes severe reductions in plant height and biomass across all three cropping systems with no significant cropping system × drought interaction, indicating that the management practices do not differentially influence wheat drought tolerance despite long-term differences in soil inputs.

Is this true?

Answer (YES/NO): NO